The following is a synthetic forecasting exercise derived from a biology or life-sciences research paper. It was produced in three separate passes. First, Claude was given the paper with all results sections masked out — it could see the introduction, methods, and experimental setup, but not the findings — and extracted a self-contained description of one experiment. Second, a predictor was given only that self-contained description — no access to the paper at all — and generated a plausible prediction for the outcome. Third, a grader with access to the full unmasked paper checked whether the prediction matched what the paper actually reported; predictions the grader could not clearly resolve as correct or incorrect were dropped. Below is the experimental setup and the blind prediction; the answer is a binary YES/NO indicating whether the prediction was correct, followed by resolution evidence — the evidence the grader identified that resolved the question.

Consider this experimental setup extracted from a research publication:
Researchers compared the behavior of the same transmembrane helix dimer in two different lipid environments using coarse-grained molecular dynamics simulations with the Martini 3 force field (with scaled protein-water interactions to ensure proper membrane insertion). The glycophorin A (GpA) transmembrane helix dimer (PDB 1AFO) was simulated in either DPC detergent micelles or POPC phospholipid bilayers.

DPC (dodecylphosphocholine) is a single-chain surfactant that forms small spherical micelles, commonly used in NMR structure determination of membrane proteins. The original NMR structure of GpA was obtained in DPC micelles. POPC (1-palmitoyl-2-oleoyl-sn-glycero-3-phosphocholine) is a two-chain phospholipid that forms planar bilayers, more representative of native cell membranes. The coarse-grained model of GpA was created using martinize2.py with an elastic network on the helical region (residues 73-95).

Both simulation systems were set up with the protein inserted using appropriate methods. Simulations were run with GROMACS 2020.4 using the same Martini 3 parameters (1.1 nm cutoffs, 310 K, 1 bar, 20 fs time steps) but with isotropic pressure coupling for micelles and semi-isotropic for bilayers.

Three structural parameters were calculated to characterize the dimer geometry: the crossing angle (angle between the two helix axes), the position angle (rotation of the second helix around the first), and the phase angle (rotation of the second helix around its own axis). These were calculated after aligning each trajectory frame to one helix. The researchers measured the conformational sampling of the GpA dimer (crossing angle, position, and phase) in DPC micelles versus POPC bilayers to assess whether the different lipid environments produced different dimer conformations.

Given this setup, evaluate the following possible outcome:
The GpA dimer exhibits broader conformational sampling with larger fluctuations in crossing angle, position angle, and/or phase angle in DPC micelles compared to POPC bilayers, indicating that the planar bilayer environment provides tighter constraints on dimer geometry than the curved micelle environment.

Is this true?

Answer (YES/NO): YES